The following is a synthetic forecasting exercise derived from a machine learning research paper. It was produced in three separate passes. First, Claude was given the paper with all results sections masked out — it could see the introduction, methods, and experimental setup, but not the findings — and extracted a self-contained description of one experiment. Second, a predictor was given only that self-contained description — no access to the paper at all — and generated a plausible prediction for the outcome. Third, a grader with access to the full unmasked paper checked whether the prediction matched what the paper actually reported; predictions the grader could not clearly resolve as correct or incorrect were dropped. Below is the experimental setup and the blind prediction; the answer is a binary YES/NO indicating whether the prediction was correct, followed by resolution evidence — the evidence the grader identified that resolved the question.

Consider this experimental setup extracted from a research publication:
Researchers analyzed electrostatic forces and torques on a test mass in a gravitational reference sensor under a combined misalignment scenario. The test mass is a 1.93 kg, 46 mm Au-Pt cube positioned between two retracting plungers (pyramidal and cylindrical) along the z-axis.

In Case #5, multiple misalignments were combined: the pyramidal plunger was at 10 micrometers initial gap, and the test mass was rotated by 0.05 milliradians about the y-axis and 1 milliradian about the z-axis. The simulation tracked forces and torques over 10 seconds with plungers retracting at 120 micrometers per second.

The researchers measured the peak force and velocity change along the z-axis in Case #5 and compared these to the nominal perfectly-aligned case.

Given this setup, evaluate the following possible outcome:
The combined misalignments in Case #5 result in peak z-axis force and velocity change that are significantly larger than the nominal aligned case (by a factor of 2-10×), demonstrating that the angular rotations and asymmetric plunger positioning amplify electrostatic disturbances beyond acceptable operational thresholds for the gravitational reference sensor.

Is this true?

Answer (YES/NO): NO